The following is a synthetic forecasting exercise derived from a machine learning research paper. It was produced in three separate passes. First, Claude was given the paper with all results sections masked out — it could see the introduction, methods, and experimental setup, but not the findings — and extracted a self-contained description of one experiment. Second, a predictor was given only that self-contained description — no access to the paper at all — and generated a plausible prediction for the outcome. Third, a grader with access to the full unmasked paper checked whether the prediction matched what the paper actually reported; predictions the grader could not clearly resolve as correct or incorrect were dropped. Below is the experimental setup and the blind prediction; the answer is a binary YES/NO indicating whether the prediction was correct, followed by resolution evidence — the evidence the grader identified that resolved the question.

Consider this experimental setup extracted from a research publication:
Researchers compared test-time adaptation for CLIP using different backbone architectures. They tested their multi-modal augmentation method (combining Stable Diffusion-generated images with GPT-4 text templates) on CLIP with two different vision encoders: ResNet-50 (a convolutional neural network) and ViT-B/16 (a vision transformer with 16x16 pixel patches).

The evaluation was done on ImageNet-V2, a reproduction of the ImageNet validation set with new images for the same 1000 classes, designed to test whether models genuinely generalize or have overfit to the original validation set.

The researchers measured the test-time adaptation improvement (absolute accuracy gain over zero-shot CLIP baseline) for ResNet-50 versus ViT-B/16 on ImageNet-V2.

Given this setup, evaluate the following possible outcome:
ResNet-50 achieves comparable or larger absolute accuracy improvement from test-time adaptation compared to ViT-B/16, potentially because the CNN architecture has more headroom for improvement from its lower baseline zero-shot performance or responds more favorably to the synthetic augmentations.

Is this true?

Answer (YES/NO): YES